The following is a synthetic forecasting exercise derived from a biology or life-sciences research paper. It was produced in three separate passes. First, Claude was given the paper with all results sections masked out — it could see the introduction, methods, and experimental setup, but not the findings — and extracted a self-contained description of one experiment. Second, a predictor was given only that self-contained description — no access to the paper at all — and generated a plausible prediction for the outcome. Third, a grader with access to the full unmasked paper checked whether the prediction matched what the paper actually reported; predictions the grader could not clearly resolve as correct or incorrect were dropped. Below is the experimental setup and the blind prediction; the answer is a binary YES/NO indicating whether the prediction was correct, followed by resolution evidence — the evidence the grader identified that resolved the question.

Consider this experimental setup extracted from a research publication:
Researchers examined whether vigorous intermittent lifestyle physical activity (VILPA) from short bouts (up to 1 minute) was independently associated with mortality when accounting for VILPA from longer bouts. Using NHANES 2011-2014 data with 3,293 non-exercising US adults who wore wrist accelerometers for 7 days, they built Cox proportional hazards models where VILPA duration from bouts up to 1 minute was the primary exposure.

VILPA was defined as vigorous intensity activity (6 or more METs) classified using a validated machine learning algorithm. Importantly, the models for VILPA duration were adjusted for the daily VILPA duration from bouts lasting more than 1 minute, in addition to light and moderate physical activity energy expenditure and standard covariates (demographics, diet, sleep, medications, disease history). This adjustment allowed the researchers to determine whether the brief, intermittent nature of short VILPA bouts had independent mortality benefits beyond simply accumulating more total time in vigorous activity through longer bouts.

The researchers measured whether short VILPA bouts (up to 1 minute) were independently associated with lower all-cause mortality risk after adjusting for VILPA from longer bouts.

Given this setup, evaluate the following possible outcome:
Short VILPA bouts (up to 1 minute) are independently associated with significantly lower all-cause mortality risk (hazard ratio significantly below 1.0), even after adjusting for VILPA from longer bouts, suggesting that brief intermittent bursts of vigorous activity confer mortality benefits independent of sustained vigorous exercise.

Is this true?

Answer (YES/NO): YES